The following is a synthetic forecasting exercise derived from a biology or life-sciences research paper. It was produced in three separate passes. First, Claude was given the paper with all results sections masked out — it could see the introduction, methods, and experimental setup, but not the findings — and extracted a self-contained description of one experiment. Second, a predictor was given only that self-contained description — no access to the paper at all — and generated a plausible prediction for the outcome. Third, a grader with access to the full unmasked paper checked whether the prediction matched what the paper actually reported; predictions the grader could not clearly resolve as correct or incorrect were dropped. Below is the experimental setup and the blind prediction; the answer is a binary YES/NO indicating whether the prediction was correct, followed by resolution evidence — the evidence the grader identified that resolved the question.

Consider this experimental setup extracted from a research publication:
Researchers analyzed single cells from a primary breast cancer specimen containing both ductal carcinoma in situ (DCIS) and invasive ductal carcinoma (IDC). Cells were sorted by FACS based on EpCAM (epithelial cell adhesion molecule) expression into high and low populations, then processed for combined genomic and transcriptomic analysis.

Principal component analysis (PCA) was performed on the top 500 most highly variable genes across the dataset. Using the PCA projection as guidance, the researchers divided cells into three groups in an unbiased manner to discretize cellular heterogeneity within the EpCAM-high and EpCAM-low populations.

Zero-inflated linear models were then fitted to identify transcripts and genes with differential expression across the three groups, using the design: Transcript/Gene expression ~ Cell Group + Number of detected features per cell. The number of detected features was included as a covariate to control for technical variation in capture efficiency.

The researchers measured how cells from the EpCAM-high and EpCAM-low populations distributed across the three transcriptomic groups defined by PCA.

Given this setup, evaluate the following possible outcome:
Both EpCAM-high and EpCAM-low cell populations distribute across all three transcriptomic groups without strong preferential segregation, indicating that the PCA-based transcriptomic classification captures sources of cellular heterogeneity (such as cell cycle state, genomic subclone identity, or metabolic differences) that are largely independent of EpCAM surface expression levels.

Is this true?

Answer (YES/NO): NO